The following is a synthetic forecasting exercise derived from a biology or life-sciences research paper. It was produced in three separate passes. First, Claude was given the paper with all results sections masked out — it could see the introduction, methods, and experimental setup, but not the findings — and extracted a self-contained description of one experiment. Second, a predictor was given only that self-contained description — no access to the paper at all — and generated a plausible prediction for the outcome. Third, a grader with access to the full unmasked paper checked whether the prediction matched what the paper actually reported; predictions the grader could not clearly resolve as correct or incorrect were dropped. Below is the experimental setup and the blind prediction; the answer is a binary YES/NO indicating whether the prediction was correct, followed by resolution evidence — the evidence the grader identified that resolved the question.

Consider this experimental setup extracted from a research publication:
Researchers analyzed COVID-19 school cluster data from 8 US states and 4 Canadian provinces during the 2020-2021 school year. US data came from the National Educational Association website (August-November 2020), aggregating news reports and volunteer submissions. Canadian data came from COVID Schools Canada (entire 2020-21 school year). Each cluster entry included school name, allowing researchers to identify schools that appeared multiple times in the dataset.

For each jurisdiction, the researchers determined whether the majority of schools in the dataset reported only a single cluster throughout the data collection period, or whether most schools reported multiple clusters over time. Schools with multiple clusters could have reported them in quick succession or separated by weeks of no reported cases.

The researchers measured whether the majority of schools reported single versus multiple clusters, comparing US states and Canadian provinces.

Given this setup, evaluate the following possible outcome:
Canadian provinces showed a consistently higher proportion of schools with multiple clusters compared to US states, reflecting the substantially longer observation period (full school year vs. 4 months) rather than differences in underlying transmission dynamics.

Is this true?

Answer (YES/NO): NO